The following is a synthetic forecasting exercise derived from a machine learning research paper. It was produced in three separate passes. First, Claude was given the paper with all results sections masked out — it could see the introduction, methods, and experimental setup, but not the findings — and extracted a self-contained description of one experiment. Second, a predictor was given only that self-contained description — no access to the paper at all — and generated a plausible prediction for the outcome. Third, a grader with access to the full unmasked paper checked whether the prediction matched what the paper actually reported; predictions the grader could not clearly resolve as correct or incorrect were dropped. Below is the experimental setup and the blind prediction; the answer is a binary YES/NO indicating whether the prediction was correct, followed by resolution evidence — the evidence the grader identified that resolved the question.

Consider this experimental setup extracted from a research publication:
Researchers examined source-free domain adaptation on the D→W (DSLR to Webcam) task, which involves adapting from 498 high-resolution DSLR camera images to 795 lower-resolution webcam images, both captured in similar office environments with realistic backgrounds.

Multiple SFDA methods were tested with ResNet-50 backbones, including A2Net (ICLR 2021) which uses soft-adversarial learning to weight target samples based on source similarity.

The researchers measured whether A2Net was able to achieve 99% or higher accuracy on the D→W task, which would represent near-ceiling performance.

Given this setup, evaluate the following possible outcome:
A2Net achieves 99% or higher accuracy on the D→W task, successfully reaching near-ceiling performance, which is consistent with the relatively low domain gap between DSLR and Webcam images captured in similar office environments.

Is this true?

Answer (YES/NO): YES